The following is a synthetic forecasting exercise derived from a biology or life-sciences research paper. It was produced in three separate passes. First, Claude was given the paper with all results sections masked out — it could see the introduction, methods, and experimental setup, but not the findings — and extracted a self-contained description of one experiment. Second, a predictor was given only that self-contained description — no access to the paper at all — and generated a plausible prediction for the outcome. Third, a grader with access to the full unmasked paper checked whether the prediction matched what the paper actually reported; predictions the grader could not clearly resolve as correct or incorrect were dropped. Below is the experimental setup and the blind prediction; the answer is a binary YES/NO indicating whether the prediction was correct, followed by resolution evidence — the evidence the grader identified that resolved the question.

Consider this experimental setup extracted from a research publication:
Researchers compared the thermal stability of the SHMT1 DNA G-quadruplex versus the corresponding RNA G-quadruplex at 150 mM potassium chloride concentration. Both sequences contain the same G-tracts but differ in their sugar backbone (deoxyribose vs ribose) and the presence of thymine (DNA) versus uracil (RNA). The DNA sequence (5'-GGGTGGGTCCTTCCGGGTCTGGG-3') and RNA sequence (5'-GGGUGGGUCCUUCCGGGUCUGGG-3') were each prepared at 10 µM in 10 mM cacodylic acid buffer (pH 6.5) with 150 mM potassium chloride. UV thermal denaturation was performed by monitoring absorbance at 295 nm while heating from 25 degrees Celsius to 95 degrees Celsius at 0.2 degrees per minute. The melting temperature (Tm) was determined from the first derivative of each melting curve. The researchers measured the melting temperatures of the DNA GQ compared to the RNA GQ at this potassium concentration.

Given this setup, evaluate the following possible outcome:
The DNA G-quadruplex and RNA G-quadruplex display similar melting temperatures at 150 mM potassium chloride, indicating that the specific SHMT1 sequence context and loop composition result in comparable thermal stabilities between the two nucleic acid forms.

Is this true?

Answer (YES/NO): NO